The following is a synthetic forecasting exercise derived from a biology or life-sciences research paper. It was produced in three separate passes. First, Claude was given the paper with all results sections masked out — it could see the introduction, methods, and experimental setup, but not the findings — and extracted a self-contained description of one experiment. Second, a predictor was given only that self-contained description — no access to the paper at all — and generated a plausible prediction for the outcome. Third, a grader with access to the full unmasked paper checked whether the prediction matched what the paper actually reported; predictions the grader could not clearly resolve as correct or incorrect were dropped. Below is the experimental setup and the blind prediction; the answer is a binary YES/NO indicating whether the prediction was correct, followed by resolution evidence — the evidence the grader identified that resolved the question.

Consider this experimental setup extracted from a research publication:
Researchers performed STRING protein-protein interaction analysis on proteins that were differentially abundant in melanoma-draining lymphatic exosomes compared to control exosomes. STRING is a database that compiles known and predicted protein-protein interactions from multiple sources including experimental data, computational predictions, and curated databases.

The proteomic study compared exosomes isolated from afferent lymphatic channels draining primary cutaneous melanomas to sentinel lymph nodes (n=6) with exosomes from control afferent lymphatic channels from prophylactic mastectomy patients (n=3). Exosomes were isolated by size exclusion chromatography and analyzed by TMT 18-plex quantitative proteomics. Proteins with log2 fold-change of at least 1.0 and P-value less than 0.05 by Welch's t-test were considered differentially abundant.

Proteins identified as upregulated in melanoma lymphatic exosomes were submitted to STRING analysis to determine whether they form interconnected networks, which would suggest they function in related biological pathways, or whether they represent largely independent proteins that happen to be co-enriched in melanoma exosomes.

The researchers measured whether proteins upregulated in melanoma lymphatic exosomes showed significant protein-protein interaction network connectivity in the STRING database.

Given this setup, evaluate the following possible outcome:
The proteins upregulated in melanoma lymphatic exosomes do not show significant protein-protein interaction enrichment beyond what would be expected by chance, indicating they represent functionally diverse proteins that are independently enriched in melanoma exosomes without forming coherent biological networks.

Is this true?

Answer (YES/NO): NO